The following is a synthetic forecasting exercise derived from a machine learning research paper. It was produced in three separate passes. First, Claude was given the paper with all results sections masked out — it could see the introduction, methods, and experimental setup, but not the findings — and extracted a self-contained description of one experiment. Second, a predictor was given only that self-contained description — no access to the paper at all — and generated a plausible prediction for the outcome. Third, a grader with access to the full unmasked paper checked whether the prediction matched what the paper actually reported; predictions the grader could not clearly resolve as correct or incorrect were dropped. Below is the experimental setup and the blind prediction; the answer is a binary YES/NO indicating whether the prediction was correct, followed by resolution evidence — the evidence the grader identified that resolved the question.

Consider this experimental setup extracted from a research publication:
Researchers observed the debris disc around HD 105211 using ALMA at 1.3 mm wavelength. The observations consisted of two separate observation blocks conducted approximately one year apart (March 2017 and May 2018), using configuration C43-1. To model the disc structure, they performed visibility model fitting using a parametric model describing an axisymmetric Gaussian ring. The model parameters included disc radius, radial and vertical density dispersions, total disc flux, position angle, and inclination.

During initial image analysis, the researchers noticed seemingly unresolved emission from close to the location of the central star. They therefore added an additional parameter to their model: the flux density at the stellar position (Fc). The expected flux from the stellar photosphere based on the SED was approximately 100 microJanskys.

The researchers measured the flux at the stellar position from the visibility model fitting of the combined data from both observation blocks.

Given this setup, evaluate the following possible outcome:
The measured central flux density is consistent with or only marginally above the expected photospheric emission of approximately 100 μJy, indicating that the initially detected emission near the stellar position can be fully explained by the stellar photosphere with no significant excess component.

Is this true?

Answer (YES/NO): NO